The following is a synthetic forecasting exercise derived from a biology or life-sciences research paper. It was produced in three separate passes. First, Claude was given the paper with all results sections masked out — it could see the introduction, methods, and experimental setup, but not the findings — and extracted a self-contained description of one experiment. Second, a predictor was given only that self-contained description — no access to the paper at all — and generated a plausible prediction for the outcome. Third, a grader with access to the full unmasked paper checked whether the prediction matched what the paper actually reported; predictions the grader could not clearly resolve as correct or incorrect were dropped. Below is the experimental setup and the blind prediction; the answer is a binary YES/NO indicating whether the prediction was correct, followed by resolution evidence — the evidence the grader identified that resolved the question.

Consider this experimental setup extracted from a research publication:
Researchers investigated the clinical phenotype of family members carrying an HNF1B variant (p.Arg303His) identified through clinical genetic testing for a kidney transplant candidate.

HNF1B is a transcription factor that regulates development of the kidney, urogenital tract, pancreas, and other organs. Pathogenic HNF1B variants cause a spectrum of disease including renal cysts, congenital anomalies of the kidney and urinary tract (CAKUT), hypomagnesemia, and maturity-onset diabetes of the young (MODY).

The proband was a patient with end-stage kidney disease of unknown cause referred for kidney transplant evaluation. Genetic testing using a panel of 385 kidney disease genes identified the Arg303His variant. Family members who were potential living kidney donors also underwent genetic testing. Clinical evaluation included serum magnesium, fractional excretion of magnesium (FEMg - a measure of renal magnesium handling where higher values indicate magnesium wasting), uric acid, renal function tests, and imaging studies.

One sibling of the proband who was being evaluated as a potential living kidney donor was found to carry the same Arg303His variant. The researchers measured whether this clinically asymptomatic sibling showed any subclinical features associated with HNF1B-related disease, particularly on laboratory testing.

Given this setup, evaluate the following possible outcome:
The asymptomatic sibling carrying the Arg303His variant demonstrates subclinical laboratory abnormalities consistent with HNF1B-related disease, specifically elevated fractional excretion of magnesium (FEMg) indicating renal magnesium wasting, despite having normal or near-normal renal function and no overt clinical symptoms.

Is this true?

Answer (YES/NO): NO